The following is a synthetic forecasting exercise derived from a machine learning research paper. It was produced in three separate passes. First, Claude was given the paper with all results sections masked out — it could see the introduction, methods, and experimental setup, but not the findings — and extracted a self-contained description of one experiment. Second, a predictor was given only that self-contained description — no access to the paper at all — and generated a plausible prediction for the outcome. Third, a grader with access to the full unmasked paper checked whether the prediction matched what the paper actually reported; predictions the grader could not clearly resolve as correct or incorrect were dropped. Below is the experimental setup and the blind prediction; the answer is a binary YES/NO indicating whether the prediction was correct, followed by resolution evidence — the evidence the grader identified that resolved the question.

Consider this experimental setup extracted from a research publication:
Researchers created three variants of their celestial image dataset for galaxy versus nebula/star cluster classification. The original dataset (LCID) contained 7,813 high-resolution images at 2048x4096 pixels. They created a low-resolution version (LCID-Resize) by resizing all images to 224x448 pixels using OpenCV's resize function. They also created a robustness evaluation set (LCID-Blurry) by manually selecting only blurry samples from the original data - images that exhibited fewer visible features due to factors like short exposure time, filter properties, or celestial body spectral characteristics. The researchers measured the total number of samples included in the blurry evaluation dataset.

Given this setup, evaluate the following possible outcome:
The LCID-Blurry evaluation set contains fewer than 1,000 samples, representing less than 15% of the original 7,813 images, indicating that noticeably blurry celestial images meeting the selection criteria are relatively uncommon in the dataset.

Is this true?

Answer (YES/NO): YES